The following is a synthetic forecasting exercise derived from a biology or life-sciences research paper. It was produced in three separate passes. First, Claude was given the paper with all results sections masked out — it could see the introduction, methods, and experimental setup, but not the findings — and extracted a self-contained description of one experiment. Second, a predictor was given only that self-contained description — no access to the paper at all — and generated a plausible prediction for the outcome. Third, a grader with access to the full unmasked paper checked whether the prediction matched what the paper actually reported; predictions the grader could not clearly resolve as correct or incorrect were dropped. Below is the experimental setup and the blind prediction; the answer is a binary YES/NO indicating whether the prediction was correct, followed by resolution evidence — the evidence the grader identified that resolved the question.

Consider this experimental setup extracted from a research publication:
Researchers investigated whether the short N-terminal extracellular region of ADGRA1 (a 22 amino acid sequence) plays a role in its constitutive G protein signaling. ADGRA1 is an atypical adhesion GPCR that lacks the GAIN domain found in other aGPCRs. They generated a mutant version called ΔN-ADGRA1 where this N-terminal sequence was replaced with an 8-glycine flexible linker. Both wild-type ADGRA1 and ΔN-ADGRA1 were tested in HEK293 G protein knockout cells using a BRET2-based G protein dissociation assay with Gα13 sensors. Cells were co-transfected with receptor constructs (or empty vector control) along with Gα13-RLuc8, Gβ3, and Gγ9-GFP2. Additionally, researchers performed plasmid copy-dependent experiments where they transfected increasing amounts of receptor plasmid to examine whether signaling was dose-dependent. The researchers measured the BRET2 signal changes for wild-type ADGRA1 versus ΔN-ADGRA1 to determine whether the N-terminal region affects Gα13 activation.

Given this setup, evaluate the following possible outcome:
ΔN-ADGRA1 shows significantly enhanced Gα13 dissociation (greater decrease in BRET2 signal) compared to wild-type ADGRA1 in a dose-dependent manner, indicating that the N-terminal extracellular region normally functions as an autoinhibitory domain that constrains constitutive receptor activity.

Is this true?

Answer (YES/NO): NO